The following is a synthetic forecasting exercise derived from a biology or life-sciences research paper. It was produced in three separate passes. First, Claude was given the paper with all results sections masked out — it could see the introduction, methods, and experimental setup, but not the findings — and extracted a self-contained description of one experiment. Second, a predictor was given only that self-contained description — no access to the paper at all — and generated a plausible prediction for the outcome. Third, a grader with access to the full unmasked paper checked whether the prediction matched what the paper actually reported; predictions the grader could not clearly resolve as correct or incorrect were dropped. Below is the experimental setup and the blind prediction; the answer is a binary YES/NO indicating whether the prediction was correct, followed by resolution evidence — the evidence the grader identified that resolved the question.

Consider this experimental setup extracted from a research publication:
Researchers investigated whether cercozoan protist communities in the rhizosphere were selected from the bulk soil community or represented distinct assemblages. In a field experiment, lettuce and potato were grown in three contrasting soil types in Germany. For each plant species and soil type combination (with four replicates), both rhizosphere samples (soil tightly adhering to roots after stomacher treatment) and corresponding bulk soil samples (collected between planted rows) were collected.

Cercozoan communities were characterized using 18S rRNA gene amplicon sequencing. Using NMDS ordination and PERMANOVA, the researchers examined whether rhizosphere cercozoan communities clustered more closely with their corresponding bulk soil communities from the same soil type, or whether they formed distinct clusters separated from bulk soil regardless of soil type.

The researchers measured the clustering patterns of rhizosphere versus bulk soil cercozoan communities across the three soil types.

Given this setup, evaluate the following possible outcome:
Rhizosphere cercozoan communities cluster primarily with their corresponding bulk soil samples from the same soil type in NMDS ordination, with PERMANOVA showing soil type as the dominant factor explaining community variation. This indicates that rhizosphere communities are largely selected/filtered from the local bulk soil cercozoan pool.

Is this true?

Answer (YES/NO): NO